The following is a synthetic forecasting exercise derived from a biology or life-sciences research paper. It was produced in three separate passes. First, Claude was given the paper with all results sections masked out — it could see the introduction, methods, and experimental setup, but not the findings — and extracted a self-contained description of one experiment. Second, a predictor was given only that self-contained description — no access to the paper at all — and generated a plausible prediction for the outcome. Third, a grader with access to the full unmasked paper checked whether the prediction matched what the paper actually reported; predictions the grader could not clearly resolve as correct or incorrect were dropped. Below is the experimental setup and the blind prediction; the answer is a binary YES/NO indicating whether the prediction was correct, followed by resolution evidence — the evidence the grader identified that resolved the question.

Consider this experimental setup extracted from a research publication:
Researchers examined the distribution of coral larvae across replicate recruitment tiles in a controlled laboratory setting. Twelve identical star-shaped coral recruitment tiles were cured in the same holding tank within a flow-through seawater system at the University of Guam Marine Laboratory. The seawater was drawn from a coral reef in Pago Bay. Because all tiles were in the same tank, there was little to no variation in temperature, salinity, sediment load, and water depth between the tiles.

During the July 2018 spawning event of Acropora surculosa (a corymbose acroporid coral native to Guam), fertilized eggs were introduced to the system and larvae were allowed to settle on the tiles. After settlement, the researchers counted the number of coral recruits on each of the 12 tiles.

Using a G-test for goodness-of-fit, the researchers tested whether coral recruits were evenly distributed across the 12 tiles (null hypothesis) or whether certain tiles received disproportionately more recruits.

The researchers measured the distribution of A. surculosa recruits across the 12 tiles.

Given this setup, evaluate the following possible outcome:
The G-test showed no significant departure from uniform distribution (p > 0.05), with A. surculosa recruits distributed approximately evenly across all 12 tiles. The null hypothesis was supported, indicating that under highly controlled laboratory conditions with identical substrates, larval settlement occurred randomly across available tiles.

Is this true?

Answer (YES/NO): YES